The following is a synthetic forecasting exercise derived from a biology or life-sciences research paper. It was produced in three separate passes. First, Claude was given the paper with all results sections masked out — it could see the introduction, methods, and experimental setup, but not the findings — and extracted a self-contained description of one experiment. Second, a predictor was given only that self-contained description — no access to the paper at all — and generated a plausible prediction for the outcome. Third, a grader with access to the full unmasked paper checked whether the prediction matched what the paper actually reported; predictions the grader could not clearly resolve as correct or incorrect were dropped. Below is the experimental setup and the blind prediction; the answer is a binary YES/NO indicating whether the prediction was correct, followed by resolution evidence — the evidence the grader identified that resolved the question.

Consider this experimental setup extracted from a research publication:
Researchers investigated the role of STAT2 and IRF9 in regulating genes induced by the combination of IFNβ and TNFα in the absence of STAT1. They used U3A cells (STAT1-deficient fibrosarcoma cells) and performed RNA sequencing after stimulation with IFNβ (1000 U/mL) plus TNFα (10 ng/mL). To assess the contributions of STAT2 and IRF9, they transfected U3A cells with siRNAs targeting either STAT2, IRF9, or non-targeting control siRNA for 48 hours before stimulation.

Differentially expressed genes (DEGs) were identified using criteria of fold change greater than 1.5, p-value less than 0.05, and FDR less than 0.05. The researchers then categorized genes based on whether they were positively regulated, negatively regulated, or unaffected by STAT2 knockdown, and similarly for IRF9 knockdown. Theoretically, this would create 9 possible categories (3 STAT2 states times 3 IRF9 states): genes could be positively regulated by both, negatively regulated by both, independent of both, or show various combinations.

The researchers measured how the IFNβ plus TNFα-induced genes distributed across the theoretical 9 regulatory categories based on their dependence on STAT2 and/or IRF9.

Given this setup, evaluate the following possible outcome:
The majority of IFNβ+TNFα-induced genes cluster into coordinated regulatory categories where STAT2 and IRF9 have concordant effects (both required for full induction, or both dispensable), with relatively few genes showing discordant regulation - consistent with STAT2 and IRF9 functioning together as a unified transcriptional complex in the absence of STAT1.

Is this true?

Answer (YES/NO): NO